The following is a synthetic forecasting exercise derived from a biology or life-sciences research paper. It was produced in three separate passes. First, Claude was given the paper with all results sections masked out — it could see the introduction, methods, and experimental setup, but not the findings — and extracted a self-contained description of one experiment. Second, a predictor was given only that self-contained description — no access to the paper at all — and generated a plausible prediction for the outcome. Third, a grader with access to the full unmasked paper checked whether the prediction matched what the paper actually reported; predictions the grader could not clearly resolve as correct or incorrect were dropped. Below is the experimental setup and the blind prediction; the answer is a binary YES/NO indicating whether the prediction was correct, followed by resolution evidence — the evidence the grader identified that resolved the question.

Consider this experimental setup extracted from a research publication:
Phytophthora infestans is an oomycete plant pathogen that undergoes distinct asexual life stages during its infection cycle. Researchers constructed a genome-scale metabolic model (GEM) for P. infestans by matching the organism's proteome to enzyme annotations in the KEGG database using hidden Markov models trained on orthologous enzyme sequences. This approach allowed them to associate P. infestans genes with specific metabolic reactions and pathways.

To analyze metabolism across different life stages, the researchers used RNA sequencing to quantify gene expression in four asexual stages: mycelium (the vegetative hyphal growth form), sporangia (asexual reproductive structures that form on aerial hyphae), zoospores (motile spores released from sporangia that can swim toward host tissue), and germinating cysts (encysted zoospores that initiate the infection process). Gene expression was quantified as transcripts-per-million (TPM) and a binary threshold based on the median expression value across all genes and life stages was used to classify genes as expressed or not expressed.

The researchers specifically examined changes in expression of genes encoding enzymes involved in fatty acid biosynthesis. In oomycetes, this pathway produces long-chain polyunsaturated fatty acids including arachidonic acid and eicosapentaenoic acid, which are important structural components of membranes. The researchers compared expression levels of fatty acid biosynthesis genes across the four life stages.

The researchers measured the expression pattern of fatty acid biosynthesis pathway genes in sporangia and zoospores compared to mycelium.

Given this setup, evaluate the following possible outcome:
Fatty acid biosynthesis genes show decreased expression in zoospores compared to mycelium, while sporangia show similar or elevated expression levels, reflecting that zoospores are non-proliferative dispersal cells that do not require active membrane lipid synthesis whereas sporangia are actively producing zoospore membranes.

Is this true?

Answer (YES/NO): NO